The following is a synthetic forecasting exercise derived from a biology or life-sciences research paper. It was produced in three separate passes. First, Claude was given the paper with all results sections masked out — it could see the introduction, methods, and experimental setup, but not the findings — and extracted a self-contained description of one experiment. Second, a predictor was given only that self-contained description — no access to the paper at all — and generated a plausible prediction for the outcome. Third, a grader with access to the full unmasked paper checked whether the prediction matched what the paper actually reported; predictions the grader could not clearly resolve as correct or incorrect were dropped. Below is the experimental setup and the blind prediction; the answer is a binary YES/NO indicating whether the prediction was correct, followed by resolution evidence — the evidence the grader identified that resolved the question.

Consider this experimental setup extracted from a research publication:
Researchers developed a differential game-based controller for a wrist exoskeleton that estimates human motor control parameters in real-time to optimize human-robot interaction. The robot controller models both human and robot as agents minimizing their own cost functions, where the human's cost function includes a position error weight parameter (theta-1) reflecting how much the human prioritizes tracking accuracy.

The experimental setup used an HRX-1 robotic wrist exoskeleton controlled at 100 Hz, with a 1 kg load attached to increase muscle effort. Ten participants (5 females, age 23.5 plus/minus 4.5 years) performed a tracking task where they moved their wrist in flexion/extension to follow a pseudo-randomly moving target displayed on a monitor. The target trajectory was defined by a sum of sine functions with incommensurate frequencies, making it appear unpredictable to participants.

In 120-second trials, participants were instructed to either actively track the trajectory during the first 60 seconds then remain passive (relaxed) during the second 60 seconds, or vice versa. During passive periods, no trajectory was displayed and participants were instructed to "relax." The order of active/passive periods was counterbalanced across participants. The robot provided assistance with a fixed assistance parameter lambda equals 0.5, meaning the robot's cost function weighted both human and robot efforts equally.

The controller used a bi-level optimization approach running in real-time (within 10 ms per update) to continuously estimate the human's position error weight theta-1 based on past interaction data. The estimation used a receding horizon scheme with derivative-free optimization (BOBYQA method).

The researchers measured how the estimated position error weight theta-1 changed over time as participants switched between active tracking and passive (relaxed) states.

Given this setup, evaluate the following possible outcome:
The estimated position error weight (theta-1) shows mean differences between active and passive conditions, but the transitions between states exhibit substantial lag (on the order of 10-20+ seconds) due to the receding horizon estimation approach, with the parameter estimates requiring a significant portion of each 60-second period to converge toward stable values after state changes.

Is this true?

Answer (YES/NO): NO